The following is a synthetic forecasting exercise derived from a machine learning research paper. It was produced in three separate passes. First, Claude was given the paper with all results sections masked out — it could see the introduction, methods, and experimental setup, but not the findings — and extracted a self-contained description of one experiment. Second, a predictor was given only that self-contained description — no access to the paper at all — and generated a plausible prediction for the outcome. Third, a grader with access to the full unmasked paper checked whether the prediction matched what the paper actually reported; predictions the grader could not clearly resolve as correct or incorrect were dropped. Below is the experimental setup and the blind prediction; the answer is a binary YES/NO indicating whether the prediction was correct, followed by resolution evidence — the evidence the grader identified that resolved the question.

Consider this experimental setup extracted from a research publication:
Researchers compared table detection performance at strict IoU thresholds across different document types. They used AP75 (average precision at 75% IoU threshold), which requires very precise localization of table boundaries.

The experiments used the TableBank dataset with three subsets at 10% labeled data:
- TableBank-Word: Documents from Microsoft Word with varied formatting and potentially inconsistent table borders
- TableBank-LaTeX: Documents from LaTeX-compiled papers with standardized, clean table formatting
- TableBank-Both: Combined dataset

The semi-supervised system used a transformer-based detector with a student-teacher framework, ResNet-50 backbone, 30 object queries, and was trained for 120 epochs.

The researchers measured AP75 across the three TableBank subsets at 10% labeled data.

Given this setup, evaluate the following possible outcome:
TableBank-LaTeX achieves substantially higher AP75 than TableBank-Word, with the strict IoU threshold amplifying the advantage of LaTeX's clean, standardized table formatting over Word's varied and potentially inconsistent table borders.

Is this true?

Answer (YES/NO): YES